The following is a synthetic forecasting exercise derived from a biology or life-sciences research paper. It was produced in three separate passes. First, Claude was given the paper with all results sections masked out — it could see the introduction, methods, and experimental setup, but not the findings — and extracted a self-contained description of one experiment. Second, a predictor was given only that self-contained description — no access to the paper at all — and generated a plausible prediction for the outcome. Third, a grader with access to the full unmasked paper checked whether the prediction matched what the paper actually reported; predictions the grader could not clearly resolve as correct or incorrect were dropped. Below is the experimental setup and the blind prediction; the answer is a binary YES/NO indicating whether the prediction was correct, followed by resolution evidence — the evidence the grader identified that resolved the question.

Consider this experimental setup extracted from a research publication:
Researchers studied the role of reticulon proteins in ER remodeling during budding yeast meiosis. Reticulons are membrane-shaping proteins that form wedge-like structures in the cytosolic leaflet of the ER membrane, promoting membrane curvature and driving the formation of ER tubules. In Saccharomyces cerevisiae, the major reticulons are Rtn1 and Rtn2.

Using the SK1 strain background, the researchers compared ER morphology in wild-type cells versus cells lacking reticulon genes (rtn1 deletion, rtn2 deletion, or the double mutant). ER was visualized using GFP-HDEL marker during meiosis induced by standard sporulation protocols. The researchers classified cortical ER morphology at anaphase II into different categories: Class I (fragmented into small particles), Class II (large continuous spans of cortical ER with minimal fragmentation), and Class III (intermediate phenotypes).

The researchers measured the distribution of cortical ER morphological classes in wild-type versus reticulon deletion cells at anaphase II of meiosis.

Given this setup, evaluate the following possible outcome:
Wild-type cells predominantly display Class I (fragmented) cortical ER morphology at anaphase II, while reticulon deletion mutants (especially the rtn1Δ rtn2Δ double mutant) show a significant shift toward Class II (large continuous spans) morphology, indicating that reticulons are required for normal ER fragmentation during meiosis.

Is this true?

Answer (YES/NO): NO